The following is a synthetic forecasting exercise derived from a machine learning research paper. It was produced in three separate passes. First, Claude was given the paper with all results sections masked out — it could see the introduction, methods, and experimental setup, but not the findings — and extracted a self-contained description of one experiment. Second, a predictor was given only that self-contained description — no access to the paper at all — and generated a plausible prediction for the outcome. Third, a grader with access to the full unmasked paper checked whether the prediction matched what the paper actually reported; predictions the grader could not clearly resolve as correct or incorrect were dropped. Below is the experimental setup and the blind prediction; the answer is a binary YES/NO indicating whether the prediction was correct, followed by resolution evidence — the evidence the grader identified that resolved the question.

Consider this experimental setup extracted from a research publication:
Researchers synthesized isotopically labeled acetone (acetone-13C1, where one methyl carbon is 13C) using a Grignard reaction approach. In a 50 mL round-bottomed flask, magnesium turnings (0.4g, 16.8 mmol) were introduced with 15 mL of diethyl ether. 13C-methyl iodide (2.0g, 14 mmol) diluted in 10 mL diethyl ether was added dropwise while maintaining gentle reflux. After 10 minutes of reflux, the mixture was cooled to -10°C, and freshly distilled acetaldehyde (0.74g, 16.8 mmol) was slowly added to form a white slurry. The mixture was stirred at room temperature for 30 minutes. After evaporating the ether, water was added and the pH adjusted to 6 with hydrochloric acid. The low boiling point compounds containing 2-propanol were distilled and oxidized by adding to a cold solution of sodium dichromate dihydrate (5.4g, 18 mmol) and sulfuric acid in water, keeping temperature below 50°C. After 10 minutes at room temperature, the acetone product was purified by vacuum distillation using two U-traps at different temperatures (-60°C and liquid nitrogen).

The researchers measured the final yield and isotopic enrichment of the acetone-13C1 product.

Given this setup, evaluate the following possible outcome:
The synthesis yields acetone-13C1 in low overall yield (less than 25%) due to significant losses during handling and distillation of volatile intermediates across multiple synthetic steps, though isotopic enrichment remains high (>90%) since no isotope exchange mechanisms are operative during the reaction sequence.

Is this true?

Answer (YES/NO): NO